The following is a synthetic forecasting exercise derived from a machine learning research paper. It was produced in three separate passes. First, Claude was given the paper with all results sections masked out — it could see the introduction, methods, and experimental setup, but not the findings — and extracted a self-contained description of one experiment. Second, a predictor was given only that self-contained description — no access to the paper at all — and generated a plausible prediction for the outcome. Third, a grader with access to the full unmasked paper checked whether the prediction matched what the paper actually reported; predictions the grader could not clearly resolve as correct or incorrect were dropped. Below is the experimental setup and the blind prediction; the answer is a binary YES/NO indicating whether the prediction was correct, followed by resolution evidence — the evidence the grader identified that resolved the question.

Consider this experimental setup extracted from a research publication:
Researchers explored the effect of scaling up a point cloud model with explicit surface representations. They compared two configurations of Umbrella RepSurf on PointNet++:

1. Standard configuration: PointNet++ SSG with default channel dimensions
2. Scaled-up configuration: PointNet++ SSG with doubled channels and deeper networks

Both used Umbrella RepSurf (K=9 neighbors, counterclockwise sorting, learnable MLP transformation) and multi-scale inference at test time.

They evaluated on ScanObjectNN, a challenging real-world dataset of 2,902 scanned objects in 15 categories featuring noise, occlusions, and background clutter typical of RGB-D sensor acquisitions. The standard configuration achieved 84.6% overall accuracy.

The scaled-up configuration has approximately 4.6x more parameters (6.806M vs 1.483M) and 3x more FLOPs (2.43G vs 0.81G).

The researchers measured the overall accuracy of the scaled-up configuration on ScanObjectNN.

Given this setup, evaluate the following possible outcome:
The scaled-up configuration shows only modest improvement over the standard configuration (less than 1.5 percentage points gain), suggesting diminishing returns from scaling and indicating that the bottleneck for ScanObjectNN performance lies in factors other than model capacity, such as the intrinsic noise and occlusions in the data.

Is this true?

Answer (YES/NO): YES